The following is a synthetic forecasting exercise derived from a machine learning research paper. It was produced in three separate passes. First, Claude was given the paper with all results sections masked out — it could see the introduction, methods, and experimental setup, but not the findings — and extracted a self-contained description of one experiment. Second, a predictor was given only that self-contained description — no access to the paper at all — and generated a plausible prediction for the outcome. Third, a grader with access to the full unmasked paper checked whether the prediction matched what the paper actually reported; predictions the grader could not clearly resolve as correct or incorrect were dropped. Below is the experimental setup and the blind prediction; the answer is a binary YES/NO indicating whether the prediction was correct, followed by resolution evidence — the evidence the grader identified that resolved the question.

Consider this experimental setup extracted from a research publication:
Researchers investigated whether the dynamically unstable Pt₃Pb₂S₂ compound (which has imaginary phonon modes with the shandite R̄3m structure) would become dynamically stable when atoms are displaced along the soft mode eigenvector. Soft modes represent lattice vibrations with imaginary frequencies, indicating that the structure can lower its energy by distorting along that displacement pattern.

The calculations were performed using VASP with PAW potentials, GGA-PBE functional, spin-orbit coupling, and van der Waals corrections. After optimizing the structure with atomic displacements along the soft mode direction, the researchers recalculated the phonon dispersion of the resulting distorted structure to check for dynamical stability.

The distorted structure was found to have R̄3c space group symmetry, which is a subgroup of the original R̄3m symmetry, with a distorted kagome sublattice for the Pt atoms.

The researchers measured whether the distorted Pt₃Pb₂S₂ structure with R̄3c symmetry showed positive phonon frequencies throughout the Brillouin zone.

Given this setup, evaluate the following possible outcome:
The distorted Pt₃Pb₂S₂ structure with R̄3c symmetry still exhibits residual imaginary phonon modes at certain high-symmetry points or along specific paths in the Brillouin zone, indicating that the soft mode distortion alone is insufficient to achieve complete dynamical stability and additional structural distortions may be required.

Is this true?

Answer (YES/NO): NO